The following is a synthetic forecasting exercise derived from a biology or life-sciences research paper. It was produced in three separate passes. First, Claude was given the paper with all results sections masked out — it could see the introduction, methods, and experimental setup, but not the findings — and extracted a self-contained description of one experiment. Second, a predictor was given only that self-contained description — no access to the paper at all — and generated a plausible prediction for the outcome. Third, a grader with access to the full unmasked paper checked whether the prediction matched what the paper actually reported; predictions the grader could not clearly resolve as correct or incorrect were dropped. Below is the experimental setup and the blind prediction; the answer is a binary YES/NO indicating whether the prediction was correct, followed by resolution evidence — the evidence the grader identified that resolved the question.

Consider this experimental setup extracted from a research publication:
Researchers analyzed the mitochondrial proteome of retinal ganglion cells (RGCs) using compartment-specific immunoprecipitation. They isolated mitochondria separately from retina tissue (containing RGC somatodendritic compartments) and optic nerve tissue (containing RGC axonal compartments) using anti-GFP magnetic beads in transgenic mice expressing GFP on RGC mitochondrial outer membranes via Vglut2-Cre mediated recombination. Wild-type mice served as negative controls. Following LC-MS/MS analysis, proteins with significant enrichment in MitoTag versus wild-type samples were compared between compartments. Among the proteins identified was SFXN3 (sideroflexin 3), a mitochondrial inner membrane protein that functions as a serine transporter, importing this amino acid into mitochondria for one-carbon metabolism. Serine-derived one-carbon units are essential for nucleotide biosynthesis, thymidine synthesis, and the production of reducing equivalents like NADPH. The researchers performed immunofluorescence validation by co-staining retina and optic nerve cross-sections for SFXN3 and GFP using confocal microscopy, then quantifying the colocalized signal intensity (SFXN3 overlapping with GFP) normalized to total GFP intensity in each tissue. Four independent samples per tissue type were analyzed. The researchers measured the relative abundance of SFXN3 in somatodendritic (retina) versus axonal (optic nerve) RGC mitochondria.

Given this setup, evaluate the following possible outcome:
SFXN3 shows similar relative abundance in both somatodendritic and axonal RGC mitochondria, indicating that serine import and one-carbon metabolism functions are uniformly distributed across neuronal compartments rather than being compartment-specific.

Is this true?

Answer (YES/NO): YES